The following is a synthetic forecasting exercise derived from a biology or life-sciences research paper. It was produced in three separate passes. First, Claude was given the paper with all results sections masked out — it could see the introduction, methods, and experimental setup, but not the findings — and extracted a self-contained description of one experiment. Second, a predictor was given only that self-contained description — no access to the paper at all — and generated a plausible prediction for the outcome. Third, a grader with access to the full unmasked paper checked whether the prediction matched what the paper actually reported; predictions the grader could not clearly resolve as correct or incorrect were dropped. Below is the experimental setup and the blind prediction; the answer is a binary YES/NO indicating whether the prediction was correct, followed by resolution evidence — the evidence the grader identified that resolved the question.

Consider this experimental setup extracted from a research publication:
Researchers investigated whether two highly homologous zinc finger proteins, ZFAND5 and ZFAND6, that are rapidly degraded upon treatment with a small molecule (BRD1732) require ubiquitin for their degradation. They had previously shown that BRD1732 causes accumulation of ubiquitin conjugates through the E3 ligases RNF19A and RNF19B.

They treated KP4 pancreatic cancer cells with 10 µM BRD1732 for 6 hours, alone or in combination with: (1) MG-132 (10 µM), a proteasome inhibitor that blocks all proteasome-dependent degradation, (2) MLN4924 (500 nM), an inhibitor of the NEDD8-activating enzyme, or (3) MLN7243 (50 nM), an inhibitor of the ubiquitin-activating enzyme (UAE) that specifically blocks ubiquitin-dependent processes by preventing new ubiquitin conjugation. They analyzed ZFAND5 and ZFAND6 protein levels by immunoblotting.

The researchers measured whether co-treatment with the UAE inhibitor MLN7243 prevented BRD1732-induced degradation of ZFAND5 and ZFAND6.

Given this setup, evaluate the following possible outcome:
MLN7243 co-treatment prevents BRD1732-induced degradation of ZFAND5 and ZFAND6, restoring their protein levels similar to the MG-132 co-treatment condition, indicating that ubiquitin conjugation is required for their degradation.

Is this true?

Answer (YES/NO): NO